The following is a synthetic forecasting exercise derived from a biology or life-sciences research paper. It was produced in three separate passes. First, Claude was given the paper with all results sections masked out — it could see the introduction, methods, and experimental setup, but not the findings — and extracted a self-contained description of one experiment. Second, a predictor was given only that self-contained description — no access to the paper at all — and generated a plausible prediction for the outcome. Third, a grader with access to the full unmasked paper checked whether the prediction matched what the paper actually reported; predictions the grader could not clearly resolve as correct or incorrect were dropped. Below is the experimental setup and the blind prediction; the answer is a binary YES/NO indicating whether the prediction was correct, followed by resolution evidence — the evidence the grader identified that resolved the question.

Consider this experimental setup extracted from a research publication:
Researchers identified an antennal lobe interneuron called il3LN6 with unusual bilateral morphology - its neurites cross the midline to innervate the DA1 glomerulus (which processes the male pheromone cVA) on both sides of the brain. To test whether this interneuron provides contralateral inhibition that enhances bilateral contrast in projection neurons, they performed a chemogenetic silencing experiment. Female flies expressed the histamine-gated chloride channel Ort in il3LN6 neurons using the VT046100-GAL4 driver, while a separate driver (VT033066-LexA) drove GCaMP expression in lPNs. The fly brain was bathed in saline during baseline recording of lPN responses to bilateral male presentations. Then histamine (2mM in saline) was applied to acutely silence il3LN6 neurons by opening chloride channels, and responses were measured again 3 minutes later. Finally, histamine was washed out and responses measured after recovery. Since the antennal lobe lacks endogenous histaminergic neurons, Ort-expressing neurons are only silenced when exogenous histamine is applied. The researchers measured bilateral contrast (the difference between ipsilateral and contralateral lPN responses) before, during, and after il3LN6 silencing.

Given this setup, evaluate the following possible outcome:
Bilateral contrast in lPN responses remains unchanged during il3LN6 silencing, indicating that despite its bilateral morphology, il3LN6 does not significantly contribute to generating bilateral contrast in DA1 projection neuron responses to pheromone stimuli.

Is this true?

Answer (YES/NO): NO